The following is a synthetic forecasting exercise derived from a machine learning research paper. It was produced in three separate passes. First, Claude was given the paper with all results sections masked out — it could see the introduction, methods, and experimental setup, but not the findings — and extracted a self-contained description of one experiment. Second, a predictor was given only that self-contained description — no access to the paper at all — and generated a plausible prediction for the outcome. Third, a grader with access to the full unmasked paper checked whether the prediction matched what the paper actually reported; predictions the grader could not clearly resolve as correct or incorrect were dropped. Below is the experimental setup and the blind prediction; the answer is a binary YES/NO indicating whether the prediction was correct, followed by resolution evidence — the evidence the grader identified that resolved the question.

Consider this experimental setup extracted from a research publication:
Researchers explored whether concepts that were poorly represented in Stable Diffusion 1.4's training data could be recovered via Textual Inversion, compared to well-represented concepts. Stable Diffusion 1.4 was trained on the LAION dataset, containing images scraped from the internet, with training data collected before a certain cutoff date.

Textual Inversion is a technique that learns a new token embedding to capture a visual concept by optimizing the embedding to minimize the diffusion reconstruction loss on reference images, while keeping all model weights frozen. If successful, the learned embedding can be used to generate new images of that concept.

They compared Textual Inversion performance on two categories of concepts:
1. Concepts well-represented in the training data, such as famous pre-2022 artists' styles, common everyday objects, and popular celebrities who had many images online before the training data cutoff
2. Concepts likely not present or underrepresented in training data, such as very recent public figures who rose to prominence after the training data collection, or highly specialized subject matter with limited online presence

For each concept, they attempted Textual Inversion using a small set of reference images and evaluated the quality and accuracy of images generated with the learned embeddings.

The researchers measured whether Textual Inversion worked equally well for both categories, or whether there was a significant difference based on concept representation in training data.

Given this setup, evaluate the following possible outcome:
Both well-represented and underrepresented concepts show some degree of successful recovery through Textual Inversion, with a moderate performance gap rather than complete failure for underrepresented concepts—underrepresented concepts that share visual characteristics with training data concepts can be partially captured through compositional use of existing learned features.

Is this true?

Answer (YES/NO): NO